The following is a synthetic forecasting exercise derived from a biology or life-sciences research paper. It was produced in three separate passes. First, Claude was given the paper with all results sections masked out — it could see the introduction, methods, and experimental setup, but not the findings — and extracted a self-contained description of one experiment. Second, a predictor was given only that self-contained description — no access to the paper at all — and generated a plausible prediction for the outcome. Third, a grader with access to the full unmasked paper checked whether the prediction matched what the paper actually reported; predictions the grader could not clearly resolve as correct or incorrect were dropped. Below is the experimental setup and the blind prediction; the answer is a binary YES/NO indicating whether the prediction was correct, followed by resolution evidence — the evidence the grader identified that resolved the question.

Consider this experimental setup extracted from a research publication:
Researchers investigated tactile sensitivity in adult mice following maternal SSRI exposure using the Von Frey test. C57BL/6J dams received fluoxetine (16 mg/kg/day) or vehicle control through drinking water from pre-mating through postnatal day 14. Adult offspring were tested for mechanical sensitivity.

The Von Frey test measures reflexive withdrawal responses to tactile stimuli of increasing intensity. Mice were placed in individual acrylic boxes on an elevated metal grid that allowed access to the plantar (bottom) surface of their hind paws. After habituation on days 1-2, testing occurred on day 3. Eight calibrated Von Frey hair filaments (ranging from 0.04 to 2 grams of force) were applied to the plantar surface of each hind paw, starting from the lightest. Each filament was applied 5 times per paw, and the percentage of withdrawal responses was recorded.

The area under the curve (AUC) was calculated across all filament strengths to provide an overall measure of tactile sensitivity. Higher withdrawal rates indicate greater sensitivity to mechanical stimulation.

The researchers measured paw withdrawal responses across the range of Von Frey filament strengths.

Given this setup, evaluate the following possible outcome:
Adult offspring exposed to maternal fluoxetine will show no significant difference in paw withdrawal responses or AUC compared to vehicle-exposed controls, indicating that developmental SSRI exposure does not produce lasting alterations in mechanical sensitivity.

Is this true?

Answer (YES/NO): NO